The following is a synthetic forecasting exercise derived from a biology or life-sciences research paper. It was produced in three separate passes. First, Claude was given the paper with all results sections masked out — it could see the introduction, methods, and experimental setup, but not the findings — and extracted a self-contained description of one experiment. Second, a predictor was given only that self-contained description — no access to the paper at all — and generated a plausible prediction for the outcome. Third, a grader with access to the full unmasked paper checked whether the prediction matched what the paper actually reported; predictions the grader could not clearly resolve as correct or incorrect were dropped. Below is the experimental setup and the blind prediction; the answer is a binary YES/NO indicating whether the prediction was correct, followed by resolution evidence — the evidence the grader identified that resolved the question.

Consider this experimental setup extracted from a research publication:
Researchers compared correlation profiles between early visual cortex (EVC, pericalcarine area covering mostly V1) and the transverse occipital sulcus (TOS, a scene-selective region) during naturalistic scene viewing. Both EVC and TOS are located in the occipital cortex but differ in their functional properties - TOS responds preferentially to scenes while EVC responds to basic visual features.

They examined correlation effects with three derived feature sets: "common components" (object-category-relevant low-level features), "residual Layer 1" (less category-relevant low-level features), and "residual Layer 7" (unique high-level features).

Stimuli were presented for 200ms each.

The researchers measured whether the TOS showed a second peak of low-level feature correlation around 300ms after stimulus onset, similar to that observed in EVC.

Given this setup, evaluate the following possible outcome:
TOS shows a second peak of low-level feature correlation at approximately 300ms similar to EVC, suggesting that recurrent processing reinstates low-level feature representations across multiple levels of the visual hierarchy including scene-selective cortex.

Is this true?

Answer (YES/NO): YES